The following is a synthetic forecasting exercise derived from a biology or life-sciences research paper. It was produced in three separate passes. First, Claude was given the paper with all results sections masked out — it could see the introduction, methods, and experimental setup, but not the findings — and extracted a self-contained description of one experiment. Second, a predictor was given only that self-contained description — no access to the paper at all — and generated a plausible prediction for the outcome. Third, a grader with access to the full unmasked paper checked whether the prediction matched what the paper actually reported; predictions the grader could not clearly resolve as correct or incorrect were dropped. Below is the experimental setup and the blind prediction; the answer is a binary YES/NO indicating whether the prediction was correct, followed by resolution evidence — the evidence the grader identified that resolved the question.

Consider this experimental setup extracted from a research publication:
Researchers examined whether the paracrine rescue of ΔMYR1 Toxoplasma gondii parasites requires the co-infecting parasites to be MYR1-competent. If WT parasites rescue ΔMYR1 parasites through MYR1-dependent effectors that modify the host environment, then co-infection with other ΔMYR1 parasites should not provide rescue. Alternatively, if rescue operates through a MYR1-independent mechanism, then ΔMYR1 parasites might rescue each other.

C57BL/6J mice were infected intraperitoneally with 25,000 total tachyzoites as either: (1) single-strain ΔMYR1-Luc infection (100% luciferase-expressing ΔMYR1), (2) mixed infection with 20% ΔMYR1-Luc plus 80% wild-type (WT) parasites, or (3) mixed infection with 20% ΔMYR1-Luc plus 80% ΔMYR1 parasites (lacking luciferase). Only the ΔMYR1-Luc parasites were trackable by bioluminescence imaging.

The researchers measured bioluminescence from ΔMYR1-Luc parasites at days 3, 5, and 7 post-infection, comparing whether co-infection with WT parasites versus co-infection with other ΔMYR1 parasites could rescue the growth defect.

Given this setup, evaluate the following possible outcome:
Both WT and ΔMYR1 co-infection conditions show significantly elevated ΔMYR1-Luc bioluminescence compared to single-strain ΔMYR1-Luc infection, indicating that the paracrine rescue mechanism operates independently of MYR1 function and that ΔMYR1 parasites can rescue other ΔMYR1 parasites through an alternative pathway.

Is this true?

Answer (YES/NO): NO